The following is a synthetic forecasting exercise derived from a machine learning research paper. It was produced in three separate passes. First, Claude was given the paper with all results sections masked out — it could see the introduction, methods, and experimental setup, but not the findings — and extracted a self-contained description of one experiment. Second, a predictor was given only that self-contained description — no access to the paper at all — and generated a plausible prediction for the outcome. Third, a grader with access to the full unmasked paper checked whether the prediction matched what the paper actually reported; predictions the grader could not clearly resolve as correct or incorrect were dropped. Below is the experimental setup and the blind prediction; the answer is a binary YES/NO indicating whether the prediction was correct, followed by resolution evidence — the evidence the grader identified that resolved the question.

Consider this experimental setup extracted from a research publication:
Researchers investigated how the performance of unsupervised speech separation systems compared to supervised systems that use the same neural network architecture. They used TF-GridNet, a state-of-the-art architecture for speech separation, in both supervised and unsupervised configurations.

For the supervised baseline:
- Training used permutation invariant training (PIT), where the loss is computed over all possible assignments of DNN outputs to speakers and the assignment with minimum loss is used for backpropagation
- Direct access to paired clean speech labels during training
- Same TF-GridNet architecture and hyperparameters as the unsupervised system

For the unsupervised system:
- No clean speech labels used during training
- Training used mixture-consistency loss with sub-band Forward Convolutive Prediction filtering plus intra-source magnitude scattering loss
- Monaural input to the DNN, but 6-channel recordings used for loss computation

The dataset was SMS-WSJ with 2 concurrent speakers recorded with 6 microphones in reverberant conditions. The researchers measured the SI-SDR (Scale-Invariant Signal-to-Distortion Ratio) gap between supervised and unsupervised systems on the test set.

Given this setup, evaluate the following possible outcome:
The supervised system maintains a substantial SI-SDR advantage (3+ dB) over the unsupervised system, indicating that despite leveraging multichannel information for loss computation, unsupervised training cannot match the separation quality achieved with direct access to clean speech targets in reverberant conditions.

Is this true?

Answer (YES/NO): YES